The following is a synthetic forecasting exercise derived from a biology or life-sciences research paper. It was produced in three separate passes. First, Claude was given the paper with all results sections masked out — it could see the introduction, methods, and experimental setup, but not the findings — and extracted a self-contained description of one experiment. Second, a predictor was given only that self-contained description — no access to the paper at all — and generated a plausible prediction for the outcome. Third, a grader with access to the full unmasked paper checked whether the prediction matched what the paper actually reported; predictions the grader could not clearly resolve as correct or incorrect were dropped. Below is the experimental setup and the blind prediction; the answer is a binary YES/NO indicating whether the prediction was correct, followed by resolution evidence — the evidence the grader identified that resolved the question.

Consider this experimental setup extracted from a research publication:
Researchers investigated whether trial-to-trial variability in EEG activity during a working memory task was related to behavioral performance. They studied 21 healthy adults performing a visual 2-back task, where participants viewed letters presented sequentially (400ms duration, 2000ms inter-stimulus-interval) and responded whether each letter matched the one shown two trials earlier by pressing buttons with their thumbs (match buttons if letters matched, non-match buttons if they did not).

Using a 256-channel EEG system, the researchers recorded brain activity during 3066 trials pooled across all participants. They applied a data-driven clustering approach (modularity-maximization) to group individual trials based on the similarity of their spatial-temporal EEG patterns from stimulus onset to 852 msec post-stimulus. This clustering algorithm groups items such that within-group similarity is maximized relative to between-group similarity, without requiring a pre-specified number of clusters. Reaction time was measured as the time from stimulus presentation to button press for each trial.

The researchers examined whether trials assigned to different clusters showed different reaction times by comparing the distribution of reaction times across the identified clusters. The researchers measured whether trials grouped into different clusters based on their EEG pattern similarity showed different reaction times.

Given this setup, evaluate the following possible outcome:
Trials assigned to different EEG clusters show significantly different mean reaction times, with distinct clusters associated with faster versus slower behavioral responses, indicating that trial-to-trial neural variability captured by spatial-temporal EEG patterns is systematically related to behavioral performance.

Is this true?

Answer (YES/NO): YES